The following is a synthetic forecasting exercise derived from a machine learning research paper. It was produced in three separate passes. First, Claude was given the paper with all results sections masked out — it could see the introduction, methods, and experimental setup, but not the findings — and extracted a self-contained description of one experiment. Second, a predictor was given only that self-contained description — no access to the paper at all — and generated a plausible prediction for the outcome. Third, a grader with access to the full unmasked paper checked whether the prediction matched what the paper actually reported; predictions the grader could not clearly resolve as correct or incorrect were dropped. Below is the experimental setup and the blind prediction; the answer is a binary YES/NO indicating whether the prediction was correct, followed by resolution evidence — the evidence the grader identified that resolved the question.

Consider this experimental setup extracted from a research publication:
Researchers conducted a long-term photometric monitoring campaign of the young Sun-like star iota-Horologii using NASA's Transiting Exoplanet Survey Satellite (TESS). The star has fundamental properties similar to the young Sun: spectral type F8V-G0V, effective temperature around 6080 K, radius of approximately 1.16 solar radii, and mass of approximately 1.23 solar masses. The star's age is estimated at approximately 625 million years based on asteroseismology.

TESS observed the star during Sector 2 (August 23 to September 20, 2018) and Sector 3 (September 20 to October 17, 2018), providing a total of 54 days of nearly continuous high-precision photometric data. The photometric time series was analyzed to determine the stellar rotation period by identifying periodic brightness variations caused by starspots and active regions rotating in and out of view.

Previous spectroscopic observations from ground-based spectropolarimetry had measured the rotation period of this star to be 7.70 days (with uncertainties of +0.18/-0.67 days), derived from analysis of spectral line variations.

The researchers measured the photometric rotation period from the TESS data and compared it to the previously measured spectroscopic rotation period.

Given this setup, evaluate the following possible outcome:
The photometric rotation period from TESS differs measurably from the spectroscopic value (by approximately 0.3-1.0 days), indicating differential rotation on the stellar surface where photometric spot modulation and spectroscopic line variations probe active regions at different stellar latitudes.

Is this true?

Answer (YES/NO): NO